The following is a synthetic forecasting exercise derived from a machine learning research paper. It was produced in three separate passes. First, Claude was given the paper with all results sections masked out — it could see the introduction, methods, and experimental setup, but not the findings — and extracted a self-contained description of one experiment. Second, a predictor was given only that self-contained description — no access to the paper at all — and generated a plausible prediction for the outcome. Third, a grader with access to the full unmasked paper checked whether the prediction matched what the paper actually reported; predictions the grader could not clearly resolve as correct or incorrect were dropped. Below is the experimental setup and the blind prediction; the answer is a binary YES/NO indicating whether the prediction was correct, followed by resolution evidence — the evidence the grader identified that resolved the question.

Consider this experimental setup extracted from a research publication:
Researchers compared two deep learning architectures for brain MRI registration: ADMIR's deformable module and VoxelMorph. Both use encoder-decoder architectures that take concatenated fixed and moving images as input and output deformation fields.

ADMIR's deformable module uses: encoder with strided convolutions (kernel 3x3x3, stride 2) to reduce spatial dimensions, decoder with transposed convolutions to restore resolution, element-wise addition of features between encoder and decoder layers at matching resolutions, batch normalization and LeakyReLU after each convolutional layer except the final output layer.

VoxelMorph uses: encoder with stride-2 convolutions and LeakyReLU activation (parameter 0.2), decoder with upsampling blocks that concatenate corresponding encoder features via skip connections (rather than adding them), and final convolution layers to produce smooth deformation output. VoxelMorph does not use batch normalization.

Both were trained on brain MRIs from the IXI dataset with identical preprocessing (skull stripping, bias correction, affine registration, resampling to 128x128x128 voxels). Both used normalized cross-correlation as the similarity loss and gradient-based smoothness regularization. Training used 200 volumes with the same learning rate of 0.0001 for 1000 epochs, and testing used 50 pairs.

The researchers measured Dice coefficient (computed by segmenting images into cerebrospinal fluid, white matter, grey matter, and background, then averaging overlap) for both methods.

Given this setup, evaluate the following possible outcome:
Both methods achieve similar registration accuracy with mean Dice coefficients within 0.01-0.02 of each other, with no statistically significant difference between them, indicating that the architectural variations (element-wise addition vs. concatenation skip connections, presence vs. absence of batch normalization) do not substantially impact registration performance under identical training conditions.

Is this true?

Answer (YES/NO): YES